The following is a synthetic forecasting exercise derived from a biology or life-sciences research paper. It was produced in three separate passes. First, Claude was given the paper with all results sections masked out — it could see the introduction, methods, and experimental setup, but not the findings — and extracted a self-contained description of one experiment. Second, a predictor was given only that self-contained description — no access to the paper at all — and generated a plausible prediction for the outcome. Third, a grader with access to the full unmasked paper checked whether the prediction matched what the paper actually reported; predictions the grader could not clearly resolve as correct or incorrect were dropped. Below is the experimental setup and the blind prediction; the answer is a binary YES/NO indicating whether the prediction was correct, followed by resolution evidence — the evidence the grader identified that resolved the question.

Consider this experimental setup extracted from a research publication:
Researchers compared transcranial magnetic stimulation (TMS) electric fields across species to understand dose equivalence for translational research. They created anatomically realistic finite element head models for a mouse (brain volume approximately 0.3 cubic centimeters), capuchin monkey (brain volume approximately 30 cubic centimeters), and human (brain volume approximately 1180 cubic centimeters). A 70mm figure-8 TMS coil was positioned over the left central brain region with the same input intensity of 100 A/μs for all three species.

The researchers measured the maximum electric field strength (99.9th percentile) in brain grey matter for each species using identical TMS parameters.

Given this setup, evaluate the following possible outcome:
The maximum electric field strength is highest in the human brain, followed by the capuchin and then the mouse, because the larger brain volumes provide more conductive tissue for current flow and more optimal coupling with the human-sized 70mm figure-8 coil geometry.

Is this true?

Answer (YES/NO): NO